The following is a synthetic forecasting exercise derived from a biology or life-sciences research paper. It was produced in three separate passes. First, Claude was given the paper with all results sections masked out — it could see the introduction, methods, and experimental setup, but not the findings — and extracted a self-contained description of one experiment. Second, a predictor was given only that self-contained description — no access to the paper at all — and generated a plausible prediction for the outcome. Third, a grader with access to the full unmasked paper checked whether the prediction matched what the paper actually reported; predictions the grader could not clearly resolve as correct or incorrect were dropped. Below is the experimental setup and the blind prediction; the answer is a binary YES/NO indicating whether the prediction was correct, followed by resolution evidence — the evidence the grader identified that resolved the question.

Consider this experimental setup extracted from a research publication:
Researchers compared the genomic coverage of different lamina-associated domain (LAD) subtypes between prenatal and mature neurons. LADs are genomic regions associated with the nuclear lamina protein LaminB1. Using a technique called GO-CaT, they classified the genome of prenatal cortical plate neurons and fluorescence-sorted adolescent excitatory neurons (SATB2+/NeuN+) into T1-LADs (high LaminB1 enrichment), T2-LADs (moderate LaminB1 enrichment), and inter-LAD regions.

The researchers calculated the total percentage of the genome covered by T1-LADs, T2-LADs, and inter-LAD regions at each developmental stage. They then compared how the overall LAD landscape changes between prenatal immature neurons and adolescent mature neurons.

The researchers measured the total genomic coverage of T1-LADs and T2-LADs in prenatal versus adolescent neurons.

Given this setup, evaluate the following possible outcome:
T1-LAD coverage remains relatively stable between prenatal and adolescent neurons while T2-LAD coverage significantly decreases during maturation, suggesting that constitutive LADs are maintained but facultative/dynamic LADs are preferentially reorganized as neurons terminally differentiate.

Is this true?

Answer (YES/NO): NO